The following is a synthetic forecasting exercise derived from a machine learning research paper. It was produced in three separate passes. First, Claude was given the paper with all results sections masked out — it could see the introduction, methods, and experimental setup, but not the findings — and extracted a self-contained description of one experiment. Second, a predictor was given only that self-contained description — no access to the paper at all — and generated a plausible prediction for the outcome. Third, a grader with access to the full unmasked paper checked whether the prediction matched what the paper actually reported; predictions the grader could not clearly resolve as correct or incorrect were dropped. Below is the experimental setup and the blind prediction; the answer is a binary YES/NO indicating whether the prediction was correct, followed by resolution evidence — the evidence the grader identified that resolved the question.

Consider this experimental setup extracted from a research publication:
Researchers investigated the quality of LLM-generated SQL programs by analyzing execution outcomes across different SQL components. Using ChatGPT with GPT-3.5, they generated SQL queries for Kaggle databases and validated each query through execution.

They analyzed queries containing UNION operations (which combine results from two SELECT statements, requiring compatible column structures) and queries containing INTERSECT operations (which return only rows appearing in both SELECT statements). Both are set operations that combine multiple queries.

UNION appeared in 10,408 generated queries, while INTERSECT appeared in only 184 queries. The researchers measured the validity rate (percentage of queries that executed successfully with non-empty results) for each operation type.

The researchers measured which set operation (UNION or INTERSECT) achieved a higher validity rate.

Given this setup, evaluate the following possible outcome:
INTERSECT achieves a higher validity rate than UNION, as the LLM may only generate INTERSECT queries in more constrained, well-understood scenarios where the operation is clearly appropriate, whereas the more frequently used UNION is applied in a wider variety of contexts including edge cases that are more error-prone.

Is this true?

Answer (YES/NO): NO